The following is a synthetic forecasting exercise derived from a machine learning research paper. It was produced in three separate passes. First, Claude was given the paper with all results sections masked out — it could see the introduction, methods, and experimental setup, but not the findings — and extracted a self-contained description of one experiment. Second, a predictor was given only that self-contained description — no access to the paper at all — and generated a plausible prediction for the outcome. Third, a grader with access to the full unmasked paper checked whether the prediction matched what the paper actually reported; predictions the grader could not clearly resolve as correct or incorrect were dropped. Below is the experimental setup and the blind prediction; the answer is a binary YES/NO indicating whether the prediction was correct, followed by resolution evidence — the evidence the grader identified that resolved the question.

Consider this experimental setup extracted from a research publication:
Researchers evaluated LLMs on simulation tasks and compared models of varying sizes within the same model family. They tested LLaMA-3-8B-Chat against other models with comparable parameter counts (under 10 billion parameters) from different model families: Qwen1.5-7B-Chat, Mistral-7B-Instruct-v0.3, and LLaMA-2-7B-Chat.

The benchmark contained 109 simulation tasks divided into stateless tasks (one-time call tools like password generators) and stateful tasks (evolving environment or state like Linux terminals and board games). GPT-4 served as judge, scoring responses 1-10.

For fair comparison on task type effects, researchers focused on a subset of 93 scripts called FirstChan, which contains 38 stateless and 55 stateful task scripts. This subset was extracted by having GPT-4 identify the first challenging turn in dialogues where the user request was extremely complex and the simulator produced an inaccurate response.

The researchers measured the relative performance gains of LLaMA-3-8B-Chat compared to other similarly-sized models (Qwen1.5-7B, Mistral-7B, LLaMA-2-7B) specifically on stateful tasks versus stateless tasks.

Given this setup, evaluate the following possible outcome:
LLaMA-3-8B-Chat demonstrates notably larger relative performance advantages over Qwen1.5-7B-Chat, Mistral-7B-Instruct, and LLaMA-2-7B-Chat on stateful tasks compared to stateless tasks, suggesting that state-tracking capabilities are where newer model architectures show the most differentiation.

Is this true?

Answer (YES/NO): YES